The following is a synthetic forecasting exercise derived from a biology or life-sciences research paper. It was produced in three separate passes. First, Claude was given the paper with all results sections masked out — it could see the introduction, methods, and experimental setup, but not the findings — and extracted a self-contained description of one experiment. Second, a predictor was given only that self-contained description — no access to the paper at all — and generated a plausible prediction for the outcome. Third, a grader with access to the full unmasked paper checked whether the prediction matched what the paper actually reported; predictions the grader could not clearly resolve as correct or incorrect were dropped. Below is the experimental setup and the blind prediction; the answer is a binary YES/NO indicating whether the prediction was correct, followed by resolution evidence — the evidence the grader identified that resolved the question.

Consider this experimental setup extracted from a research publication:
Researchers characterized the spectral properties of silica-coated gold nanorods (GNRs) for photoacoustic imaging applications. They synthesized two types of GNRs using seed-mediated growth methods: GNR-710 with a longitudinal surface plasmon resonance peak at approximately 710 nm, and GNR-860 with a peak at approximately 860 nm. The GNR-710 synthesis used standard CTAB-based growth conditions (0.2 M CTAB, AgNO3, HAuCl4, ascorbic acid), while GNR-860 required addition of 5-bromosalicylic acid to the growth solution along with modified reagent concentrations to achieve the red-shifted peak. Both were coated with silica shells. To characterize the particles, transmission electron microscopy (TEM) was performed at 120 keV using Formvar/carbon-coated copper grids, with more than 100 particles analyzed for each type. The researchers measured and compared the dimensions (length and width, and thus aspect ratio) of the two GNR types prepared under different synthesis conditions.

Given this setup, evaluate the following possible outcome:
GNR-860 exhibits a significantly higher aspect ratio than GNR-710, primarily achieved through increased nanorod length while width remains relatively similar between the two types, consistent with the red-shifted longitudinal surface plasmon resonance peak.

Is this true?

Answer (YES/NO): YES